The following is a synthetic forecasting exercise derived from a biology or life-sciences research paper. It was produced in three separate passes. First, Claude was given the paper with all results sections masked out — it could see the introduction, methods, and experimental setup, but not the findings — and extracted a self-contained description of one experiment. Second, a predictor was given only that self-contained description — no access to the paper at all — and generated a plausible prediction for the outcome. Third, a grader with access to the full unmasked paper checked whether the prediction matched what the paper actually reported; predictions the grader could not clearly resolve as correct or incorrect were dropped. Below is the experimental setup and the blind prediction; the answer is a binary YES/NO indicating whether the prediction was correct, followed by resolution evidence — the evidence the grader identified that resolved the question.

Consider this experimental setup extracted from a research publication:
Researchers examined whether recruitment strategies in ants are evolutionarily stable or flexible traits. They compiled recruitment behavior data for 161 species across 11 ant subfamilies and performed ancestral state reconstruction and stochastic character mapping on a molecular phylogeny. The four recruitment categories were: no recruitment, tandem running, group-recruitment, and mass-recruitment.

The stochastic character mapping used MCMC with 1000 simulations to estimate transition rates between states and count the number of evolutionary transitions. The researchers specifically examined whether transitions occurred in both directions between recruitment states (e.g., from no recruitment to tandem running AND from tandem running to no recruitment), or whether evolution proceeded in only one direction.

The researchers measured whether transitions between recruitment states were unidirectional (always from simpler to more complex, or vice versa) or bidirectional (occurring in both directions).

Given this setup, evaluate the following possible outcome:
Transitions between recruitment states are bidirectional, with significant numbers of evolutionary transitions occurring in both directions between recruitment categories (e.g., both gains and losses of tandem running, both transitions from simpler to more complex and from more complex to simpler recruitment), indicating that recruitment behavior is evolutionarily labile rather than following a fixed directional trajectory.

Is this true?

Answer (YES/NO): YES